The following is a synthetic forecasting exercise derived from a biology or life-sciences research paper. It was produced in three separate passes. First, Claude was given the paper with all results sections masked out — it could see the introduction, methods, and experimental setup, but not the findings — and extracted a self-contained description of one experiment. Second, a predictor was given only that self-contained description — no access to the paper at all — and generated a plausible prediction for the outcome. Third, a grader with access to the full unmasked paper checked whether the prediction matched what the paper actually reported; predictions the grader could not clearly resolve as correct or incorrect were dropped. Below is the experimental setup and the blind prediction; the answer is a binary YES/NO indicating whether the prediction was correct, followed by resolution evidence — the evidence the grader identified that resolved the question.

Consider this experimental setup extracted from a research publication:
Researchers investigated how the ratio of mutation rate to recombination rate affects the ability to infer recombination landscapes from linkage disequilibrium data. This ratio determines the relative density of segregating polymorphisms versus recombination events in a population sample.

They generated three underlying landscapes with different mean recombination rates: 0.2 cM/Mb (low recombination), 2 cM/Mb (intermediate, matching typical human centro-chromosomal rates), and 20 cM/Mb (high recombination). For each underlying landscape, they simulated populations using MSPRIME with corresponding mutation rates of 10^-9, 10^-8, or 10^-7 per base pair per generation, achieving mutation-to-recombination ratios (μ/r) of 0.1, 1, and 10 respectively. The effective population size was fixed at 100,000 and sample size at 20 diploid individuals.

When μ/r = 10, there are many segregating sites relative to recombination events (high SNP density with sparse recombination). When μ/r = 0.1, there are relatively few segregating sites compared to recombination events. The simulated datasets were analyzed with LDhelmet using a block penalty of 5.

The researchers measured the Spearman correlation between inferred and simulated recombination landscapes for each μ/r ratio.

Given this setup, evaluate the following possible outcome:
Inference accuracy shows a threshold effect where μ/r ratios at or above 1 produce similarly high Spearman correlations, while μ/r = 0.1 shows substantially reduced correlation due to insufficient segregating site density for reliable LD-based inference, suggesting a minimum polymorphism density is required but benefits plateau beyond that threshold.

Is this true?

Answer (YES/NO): NO